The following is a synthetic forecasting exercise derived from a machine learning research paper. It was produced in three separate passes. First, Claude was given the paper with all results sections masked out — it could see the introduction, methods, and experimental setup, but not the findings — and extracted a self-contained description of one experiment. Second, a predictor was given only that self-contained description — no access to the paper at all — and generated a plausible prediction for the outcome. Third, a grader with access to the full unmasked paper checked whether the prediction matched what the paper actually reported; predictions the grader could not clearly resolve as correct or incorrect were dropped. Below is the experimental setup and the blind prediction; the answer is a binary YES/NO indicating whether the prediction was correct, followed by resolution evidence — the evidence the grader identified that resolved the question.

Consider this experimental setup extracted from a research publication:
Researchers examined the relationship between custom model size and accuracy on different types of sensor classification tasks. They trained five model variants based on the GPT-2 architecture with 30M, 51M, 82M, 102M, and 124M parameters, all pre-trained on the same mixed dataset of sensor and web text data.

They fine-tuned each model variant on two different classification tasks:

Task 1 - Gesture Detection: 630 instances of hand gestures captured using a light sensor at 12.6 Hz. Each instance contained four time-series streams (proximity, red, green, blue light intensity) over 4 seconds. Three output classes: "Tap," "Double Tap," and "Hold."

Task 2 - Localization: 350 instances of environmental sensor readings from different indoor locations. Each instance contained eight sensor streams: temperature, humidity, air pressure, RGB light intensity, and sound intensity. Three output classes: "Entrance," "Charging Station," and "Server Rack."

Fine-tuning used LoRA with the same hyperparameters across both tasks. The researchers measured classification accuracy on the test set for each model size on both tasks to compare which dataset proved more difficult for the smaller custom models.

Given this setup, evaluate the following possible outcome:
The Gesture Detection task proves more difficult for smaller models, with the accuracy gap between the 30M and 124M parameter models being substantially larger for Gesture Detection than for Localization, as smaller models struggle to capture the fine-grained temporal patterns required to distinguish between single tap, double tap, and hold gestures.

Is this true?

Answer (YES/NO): YES